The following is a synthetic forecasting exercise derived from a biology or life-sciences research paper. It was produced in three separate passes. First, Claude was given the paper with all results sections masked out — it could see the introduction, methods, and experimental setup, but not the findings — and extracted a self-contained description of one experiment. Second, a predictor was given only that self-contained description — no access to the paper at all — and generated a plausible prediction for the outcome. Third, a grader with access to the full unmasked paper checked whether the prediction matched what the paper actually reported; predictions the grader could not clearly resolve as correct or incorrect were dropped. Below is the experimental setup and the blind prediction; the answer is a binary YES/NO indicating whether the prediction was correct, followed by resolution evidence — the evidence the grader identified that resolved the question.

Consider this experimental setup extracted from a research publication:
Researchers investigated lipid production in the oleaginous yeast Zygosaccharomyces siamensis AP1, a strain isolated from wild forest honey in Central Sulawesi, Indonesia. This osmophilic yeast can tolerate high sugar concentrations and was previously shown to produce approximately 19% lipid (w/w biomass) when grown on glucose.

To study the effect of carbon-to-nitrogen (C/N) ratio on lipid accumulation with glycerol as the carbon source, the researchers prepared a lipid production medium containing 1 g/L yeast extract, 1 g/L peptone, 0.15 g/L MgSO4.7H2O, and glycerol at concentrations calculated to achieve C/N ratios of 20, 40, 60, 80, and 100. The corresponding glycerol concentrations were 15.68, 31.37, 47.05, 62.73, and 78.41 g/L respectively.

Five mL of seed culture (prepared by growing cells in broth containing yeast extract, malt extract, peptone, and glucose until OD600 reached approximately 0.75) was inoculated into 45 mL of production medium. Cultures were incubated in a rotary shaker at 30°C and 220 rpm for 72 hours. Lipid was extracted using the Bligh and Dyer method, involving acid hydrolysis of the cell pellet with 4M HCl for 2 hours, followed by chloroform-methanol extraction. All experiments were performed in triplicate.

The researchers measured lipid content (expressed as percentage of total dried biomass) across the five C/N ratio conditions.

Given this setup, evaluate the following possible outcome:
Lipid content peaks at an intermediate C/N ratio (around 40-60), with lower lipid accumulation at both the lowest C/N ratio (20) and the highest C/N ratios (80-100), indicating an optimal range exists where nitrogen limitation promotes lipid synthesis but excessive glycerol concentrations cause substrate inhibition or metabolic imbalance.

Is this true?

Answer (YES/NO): NO